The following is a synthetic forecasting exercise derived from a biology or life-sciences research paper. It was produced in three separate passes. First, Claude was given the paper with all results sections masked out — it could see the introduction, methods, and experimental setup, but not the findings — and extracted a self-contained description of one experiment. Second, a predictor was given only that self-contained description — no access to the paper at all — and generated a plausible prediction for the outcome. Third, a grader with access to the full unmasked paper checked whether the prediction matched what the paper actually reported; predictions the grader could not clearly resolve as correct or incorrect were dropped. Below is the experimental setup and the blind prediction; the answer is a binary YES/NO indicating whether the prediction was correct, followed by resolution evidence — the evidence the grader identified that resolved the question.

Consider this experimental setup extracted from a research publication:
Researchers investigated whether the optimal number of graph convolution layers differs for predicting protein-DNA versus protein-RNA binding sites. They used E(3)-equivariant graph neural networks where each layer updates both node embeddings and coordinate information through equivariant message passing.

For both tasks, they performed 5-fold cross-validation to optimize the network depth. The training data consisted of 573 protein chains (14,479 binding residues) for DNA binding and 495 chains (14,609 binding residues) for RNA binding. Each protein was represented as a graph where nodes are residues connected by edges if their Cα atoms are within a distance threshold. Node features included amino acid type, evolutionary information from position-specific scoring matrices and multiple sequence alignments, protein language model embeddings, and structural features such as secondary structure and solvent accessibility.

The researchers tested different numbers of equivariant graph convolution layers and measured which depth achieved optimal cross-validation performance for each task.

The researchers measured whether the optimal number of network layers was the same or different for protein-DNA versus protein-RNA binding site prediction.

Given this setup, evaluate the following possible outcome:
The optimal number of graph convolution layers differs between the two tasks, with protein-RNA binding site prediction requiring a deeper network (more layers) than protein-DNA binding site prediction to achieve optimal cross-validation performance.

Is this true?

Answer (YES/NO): NO